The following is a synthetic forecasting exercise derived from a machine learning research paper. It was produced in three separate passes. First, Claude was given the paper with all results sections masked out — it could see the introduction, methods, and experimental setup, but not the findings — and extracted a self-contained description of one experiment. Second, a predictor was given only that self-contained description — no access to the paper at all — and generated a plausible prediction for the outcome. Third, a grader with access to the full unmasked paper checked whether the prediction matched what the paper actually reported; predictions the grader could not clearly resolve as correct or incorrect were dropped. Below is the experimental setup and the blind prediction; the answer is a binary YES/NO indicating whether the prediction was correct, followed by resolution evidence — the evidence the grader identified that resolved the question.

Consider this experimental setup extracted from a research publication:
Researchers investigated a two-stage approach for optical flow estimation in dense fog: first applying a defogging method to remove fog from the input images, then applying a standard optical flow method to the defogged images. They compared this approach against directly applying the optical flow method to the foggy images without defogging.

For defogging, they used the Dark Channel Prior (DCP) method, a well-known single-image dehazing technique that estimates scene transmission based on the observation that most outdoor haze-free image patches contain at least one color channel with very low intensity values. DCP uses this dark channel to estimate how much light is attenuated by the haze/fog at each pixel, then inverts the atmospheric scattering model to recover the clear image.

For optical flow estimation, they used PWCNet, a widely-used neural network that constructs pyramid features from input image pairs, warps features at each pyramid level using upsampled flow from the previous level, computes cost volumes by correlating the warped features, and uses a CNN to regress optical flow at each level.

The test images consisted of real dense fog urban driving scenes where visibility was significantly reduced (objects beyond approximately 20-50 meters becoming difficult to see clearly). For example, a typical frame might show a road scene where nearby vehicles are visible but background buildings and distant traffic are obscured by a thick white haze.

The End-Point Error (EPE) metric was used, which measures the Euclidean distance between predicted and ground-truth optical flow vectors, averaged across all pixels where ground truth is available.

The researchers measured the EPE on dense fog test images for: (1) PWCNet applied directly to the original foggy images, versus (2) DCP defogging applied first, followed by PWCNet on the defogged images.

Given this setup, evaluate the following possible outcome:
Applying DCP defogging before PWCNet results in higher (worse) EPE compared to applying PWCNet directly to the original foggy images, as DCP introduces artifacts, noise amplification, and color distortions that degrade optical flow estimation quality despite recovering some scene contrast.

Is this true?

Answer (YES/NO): NO